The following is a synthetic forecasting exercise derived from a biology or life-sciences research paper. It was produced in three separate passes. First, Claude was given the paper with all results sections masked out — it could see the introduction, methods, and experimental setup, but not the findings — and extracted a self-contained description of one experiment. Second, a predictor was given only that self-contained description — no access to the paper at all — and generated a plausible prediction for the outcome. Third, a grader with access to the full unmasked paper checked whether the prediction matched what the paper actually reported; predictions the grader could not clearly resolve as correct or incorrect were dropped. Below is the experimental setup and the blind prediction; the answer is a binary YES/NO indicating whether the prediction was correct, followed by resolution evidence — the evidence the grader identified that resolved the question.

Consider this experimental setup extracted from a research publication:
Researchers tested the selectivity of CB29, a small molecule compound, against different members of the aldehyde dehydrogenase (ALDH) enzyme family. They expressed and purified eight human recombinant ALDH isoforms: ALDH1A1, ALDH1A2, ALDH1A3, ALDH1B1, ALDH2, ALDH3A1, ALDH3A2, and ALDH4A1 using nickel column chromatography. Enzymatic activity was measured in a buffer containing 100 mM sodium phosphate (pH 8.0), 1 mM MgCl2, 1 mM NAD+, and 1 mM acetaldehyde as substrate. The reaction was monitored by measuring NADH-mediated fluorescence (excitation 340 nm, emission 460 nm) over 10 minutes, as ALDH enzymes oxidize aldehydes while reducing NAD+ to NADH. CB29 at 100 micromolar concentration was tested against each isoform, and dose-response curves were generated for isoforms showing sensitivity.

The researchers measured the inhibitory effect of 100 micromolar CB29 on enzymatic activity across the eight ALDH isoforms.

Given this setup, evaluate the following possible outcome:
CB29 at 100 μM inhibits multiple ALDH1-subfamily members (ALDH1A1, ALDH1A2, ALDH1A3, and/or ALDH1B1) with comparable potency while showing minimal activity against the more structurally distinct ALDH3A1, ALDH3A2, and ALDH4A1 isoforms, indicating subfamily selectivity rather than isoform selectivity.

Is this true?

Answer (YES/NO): NO